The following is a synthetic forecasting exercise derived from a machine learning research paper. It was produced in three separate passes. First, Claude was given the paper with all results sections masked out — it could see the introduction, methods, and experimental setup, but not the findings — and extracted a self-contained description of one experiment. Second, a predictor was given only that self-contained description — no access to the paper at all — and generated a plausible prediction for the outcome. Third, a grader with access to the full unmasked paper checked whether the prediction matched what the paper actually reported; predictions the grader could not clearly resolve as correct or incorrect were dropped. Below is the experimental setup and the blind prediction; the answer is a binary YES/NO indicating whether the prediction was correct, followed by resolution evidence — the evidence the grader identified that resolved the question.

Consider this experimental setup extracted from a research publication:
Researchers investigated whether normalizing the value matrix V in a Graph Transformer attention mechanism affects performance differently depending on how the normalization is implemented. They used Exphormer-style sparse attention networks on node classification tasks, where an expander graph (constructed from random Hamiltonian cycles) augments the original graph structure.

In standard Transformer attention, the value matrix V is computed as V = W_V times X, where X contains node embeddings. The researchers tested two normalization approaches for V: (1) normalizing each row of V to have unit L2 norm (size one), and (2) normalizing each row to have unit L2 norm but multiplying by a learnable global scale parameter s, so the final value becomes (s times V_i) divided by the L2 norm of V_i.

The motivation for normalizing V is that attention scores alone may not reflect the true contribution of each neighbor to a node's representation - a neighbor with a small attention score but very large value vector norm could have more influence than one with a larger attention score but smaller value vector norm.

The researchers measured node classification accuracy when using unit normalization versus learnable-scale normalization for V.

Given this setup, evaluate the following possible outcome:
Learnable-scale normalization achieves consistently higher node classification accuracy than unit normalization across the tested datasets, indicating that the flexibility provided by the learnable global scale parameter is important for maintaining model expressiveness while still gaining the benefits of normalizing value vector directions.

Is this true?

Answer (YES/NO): YES